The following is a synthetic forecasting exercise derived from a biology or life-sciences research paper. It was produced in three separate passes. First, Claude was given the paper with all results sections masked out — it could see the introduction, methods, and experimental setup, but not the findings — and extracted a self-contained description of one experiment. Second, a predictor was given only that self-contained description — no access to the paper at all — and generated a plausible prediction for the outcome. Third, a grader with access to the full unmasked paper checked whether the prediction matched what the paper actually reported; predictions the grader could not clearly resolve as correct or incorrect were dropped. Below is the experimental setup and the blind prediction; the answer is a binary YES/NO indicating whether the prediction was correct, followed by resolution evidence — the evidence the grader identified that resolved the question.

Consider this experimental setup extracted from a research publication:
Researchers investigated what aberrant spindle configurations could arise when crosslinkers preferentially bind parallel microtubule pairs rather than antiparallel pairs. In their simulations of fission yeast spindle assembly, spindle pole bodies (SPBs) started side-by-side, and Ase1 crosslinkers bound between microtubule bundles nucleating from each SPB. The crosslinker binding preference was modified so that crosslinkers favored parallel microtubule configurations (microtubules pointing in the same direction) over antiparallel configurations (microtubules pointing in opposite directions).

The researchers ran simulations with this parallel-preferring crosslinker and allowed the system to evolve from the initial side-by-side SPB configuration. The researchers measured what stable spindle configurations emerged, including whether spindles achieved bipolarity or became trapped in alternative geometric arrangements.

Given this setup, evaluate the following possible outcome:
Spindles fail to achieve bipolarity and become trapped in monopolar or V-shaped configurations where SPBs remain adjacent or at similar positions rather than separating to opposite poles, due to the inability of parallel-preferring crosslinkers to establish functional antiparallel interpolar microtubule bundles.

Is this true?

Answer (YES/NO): NO